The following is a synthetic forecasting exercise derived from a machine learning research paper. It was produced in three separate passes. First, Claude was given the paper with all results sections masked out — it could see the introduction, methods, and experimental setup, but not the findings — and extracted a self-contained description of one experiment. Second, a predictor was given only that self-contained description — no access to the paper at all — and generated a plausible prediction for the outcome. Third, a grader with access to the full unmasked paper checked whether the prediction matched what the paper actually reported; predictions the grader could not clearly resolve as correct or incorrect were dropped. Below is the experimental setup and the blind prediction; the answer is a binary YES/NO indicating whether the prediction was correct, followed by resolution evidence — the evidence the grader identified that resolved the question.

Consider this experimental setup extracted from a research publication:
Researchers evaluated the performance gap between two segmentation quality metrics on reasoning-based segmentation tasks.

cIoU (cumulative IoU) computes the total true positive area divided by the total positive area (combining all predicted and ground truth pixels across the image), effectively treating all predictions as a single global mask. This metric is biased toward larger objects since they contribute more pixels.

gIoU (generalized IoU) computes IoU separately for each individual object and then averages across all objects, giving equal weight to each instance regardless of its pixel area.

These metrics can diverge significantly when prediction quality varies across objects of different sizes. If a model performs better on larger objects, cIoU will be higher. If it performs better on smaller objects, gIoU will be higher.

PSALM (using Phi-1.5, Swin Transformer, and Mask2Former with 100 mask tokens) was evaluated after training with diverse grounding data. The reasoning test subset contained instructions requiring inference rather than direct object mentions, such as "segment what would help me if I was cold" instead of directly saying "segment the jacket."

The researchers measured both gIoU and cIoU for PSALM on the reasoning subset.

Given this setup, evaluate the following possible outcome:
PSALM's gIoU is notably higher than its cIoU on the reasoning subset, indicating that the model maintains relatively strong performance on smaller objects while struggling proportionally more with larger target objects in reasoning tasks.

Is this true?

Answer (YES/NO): NO